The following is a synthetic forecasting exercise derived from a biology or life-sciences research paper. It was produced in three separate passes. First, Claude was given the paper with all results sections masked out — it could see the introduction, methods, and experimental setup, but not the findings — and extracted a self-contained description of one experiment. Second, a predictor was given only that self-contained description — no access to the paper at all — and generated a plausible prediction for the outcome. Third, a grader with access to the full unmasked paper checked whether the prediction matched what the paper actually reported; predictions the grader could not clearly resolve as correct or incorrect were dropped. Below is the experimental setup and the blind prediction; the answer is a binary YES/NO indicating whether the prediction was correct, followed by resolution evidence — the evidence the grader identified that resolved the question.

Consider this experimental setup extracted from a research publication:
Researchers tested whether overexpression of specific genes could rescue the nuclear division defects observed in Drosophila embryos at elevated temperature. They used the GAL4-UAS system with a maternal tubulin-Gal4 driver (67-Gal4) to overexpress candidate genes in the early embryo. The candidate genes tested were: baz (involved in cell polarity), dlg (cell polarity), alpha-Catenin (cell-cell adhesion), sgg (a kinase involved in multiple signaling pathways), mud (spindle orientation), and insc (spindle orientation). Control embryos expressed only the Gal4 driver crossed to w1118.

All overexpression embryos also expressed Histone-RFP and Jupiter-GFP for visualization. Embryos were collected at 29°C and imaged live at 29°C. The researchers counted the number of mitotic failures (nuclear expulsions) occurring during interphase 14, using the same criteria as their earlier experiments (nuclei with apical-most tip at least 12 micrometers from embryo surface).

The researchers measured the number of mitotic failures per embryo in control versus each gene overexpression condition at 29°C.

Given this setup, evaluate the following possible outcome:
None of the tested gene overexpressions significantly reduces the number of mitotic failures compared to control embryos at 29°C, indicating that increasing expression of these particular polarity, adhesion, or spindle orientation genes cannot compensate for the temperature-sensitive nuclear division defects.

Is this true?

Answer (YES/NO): NO